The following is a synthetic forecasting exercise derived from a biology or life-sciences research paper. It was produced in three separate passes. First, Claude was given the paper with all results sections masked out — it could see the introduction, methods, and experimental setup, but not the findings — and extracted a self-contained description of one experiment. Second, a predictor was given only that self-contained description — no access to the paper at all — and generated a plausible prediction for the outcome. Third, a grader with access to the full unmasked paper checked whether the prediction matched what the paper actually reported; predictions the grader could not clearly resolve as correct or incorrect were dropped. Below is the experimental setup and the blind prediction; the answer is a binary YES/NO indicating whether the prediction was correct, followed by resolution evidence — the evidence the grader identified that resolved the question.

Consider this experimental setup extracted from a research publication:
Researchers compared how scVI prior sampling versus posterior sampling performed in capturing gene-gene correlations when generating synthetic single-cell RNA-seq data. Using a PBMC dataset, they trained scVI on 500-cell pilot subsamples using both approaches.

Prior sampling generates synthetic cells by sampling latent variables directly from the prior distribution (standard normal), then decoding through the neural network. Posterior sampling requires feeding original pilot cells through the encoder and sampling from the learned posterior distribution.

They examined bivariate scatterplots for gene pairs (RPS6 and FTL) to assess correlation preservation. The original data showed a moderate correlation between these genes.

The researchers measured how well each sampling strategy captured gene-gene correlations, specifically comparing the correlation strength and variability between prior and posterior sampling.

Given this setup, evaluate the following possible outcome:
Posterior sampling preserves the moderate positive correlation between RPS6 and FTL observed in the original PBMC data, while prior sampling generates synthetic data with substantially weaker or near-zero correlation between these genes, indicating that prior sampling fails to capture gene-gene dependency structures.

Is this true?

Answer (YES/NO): NO